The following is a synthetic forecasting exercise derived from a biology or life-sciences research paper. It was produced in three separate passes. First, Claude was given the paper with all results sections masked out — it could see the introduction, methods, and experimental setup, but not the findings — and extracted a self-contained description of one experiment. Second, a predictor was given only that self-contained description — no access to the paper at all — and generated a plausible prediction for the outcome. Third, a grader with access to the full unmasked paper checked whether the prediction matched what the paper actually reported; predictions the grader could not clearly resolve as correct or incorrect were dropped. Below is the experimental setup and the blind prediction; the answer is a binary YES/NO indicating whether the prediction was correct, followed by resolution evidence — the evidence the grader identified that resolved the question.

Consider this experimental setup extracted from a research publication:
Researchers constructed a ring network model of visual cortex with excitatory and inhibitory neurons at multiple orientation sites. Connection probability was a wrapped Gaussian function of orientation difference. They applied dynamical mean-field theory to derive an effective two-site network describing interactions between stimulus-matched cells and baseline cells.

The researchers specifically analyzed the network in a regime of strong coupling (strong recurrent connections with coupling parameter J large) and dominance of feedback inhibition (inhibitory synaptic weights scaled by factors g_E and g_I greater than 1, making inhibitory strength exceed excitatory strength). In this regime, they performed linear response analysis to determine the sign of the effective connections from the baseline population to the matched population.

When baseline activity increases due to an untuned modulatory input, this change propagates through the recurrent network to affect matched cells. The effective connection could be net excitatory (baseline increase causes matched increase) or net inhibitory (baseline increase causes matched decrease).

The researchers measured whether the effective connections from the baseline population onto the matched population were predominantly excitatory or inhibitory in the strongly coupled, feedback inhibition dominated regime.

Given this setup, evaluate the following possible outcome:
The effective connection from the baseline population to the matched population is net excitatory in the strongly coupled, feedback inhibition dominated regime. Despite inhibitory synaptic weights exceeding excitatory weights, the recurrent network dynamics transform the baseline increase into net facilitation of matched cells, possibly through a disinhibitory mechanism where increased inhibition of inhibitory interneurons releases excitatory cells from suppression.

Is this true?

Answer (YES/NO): NO